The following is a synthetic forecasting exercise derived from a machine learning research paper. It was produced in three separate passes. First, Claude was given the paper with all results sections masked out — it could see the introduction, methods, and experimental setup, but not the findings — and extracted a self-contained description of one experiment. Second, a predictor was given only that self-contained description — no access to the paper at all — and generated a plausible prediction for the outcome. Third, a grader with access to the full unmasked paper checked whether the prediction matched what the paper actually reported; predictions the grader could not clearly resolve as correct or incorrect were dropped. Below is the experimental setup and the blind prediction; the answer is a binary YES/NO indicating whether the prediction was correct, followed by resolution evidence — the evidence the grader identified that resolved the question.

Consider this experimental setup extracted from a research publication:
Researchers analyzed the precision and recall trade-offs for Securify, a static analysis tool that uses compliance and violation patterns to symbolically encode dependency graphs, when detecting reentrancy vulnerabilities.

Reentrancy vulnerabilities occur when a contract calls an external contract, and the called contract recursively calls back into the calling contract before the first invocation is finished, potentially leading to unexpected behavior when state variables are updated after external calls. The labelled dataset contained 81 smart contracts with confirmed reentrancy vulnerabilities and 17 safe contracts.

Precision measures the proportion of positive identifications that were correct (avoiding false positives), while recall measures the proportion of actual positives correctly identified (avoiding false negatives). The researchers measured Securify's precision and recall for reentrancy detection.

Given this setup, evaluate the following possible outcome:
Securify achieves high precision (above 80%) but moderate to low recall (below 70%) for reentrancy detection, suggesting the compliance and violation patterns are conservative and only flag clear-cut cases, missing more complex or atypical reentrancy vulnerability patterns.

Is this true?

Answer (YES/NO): YES